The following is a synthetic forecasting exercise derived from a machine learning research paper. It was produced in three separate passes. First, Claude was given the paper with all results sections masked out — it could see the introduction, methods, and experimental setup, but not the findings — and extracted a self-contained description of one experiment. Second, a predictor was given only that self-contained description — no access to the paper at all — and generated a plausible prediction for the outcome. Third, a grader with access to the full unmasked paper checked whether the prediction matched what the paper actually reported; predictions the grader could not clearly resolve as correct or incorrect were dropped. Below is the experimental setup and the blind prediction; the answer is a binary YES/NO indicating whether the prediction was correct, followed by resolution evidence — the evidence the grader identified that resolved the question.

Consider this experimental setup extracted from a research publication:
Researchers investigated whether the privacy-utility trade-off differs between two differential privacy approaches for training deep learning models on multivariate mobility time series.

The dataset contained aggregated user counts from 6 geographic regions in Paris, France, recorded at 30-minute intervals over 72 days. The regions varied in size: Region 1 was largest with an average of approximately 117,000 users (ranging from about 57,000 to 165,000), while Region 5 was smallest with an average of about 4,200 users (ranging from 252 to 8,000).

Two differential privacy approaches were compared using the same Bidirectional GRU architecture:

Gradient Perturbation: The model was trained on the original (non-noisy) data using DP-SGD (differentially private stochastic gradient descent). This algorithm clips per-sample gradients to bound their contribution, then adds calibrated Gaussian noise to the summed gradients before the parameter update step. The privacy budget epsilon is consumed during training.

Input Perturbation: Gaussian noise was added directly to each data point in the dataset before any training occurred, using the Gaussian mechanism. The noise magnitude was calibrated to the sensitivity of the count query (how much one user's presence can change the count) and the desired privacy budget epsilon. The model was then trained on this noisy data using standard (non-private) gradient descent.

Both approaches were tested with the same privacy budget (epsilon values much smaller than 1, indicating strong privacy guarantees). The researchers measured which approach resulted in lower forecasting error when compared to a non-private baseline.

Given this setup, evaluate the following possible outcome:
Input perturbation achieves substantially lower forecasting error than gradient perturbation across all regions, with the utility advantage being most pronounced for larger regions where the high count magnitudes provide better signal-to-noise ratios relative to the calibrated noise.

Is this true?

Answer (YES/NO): NO